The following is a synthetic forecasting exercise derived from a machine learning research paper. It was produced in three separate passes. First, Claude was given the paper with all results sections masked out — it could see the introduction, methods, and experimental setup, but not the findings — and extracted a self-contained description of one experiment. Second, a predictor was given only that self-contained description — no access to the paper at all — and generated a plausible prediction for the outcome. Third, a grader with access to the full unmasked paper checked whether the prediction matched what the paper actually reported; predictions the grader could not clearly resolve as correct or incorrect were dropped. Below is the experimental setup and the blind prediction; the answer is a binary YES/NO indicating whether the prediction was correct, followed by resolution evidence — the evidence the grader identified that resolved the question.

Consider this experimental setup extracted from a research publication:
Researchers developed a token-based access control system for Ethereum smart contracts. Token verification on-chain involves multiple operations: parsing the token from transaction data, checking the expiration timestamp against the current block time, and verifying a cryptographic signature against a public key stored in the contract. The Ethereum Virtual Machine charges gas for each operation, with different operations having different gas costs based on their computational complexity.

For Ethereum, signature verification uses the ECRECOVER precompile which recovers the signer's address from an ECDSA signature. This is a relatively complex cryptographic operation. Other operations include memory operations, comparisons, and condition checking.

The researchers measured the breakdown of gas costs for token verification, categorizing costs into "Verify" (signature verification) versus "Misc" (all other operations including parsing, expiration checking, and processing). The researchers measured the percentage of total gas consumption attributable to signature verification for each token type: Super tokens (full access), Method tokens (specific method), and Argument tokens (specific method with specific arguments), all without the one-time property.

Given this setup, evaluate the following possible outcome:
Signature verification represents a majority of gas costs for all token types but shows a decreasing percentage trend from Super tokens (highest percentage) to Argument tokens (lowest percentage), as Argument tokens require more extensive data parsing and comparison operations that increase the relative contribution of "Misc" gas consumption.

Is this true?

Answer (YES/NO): NO